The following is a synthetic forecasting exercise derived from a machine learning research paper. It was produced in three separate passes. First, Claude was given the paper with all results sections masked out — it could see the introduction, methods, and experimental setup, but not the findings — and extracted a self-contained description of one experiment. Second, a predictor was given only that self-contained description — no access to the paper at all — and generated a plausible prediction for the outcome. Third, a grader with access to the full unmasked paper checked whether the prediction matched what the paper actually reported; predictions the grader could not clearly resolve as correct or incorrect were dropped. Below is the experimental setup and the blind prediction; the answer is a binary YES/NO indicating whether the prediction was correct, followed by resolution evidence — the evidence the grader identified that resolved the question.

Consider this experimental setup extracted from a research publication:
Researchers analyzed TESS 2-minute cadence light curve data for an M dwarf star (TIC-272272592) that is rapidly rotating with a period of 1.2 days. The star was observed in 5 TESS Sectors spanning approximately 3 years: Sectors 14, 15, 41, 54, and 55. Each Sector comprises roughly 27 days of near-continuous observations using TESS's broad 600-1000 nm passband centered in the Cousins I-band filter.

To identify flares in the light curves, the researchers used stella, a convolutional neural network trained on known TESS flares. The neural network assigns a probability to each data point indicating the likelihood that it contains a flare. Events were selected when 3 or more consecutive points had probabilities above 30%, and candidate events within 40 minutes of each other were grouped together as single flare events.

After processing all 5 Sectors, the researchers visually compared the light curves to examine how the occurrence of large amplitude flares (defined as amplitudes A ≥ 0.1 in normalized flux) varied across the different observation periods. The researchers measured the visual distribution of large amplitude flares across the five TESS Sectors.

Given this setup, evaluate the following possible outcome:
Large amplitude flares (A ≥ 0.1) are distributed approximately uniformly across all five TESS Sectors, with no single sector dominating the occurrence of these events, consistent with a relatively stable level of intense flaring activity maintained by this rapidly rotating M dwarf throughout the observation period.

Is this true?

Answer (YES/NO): NO